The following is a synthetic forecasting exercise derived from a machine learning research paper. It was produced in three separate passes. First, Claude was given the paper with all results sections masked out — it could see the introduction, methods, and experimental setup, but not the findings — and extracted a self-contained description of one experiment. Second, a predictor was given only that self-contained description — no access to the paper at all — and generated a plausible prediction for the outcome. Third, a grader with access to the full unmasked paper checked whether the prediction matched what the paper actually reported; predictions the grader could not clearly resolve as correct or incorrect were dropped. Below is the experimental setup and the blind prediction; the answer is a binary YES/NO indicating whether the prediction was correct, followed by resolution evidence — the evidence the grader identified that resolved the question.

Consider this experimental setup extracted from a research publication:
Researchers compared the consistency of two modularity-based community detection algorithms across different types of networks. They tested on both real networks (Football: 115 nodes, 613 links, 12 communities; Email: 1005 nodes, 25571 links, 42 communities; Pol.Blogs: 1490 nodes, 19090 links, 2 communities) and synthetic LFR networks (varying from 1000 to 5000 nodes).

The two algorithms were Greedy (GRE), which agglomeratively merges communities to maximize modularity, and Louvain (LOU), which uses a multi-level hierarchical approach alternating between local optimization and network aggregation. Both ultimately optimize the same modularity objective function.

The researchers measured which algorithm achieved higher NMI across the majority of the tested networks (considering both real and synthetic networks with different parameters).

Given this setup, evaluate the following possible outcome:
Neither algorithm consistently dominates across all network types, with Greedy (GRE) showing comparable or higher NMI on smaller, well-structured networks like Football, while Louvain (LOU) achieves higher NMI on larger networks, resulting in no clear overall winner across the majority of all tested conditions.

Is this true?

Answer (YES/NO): NO